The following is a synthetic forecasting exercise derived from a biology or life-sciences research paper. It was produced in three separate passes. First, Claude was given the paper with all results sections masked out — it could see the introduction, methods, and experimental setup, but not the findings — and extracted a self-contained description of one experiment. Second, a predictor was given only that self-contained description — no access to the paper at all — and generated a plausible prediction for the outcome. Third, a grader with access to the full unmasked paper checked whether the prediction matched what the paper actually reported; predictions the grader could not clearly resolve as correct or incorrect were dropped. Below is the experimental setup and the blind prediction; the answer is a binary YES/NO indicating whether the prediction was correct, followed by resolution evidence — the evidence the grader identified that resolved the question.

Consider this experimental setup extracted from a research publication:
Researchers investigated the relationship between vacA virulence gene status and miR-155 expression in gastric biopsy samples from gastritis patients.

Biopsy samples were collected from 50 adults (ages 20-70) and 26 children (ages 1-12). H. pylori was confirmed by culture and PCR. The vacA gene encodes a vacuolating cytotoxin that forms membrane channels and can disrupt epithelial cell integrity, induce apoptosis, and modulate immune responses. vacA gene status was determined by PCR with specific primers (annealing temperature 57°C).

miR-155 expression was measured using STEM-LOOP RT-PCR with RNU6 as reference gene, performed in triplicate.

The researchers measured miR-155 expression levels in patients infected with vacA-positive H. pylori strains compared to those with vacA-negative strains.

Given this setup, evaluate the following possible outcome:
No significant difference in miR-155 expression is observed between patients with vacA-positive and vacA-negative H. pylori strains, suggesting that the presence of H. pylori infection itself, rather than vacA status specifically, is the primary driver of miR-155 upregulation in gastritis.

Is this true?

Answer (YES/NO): YES